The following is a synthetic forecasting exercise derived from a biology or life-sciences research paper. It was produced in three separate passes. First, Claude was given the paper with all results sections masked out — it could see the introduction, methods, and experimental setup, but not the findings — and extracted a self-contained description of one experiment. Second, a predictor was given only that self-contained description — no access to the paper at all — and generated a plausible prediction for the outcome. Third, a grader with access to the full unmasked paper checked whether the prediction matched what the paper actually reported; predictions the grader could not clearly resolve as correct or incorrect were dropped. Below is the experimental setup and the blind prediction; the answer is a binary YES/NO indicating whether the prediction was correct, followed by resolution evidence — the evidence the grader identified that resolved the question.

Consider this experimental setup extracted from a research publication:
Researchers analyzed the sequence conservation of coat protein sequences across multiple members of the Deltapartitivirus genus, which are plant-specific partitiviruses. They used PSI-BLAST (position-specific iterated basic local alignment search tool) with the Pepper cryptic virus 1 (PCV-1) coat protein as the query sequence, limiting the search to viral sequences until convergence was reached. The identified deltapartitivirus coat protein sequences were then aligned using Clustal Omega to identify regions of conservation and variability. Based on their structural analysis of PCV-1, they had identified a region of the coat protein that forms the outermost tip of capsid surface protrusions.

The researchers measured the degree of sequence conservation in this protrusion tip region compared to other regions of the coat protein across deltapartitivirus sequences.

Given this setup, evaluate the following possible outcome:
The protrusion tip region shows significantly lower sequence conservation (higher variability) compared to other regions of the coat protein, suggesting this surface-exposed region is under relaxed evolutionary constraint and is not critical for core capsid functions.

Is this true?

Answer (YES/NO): YES